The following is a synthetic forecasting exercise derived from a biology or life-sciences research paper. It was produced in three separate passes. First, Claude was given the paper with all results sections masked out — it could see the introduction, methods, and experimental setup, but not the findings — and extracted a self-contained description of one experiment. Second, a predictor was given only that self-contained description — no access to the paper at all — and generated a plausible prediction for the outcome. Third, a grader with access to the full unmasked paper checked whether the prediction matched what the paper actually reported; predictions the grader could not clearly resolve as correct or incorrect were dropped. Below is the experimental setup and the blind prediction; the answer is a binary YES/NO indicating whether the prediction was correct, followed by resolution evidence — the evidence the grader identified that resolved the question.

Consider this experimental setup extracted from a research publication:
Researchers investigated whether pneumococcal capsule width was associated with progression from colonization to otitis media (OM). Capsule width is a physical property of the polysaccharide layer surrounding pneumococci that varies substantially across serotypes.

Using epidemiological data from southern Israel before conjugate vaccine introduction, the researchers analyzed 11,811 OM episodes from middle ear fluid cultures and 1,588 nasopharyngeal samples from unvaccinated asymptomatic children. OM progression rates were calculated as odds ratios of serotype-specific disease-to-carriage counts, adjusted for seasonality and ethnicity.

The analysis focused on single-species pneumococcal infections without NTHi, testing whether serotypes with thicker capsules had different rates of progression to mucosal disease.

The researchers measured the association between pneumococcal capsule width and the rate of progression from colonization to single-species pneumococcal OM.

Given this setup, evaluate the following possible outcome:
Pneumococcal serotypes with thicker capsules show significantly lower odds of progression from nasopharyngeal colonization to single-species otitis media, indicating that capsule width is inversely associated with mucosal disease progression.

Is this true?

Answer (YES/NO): YES